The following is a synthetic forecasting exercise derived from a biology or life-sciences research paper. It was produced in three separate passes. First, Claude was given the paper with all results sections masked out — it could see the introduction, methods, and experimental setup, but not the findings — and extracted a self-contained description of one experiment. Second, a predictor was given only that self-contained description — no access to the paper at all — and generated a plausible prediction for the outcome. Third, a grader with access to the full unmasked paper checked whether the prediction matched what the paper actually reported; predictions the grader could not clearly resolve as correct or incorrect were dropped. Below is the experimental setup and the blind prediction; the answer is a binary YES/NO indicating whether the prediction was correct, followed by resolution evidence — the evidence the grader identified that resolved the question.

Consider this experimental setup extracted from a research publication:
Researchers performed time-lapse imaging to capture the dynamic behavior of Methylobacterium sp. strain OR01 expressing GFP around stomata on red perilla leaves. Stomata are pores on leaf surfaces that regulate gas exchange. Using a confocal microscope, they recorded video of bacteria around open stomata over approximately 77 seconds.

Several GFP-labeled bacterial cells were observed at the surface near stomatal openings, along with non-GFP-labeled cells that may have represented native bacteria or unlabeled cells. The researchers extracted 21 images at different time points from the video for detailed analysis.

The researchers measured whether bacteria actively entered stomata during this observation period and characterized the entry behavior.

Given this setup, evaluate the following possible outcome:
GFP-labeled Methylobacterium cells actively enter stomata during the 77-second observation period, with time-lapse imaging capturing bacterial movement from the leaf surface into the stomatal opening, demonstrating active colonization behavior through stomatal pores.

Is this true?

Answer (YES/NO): YES